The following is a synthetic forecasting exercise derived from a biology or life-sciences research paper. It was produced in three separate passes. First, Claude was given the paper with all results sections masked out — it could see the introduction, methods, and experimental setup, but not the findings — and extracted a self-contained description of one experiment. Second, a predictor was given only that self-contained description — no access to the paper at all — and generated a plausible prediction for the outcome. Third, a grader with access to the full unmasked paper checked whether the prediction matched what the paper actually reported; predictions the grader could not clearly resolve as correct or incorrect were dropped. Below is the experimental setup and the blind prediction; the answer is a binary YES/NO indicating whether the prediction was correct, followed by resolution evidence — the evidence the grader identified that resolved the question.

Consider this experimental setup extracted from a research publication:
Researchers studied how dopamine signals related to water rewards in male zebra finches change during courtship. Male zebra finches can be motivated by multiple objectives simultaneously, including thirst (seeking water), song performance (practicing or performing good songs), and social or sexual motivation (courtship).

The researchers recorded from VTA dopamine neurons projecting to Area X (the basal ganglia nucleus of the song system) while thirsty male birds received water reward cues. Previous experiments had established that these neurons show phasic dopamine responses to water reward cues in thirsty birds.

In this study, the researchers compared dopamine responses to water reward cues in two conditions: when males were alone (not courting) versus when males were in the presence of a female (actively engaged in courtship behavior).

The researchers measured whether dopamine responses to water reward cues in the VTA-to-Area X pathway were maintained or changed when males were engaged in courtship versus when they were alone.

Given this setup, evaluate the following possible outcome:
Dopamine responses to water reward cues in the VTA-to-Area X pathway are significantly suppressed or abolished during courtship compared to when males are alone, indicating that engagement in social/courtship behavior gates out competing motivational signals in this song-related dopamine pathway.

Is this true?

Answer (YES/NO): YES